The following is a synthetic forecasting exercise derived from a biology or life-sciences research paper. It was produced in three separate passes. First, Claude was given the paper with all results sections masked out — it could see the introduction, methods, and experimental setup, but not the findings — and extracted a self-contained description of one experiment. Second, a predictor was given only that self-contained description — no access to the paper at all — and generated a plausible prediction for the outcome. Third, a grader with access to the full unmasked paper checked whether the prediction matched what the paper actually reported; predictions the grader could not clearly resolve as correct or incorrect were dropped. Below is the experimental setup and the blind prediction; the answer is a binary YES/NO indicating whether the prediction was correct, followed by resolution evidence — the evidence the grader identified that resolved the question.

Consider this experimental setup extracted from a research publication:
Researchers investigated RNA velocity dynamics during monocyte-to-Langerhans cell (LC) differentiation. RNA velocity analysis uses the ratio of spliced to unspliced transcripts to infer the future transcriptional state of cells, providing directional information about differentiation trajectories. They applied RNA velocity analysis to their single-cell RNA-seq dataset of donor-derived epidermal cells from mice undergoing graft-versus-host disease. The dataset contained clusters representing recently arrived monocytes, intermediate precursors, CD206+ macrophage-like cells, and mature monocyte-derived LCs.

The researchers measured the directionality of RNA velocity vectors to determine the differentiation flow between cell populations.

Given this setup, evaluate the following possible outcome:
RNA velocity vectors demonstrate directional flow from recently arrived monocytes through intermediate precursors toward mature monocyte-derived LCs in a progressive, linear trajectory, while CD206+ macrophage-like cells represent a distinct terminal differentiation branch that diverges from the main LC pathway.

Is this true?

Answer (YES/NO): NO